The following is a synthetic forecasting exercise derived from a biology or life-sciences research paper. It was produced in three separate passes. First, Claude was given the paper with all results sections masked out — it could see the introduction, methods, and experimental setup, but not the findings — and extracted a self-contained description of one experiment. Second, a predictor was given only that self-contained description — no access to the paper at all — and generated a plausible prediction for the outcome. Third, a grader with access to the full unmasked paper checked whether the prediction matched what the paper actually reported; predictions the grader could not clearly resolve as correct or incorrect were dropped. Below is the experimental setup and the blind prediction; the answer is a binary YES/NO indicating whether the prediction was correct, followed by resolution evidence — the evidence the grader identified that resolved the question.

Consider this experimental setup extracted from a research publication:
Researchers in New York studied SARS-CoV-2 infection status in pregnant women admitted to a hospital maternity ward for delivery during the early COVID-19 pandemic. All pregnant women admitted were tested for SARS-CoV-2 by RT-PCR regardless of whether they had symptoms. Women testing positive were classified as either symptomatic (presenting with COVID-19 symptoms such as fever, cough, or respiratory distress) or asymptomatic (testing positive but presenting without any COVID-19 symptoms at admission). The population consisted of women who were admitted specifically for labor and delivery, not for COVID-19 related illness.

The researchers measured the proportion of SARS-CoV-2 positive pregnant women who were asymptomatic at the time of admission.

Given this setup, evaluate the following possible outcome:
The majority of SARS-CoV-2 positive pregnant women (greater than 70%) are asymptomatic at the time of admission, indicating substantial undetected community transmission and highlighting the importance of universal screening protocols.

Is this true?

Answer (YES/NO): YES